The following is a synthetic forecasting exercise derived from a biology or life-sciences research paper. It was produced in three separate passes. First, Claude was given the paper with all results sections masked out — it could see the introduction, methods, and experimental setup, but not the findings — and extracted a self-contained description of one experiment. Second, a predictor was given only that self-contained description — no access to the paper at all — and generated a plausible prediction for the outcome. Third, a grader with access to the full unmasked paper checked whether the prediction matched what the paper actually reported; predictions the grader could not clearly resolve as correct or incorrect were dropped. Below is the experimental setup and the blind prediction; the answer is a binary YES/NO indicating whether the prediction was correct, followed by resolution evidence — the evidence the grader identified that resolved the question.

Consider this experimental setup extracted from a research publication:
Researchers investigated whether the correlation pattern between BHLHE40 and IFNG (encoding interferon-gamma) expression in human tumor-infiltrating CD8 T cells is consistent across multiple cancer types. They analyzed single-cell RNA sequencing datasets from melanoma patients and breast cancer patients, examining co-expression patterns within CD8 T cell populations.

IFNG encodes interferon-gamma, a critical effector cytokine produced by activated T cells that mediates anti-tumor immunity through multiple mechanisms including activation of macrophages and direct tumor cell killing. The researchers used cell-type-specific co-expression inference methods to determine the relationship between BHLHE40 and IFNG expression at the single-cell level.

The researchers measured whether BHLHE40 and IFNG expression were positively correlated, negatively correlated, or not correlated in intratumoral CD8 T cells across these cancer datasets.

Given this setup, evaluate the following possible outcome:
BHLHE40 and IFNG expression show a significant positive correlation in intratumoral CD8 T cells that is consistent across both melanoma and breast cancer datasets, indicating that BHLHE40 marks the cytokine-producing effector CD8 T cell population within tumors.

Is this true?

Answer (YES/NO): YES